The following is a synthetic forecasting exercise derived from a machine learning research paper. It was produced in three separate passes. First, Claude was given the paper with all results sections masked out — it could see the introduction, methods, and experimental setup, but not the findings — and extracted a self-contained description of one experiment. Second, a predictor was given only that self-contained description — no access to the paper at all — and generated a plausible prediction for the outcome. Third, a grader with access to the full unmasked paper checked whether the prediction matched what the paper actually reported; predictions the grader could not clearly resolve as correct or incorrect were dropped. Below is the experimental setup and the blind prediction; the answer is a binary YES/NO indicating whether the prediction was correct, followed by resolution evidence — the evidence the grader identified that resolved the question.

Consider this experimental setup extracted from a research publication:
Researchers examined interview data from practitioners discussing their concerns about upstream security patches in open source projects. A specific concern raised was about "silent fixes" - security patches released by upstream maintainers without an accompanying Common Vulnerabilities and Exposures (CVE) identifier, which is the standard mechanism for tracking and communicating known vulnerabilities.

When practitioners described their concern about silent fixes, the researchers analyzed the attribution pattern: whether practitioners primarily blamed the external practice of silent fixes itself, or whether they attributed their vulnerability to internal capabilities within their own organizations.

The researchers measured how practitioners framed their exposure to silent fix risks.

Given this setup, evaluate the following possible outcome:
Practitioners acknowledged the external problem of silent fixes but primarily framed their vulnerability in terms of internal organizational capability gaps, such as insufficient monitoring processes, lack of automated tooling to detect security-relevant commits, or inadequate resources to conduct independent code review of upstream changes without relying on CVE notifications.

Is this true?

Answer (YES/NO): YES